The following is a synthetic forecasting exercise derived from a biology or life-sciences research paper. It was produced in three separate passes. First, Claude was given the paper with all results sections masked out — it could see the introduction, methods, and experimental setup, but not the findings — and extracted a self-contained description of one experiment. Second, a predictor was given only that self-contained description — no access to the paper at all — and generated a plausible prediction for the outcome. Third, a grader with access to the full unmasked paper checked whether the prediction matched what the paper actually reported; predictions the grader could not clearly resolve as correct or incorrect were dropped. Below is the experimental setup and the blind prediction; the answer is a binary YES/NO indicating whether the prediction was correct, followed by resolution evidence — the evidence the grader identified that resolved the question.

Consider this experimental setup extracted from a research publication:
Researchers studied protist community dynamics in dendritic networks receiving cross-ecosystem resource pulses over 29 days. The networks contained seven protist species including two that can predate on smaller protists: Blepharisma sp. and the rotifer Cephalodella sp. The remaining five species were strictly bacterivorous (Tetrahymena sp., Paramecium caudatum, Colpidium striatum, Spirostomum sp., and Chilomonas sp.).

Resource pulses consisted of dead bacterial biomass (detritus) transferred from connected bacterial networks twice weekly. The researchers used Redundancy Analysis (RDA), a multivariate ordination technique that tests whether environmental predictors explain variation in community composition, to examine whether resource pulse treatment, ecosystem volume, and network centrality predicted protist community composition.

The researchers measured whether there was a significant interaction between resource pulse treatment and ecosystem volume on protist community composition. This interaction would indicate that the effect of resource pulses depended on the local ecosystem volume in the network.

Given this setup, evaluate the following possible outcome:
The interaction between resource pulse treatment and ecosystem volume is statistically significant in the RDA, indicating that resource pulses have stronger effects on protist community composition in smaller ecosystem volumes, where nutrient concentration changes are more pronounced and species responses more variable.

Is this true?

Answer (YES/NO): YES